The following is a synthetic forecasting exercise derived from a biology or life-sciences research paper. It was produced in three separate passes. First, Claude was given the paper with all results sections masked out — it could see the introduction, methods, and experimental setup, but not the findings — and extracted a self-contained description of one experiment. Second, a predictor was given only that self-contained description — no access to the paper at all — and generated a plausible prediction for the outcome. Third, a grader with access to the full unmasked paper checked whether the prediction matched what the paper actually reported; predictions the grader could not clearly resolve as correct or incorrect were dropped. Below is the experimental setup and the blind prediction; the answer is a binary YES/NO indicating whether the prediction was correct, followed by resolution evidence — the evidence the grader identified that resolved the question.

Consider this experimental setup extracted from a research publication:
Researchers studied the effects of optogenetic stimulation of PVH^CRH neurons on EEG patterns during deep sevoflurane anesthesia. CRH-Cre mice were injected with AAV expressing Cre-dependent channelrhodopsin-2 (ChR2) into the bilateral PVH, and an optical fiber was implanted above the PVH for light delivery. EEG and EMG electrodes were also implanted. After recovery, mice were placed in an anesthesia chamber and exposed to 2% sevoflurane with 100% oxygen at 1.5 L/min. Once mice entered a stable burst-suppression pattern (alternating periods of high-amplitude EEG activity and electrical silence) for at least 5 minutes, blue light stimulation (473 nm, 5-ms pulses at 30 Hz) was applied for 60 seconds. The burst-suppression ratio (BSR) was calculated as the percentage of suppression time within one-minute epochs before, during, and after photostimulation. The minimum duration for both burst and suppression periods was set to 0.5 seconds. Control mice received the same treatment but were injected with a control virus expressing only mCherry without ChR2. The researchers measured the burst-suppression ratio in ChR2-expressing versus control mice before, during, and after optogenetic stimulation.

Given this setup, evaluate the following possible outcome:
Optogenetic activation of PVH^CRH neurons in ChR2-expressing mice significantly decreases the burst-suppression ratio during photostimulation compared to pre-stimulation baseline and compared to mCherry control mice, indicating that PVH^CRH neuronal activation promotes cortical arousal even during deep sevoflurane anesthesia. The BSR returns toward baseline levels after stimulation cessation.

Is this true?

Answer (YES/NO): YES